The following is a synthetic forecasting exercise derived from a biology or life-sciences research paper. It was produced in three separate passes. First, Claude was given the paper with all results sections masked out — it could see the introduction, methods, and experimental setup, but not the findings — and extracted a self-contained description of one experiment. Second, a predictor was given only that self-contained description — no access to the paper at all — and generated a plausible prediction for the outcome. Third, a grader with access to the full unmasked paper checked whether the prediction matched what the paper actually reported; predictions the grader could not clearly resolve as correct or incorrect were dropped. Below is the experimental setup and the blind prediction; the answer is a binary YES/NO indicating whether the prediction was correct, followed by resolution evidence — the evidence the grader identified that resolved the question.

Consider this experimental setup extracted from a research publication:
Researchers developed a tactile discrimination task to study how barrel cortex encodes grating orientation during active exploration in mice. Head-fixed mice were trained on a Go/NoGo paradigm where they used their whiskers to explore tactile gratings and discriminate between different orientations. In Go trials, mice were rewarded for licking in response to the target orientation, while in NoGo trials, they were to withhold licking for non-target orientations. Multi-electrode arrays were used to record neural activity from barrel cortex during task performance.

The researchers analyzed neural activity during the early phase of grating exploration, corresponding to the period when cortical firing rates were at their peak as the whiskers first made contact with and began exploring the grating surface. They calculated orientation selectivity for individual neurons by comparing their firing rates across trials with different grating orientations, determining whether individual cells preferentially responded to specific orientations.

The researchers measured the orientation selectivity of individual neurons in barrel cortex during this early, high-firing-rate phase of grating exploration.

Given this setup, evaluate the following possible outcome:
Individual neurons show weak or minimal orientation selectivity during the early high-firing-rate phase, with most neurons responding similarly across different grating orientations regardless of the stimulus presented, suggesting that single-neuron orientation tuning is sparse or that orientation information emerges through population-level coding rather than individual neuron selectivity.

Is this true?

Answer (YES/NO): YES